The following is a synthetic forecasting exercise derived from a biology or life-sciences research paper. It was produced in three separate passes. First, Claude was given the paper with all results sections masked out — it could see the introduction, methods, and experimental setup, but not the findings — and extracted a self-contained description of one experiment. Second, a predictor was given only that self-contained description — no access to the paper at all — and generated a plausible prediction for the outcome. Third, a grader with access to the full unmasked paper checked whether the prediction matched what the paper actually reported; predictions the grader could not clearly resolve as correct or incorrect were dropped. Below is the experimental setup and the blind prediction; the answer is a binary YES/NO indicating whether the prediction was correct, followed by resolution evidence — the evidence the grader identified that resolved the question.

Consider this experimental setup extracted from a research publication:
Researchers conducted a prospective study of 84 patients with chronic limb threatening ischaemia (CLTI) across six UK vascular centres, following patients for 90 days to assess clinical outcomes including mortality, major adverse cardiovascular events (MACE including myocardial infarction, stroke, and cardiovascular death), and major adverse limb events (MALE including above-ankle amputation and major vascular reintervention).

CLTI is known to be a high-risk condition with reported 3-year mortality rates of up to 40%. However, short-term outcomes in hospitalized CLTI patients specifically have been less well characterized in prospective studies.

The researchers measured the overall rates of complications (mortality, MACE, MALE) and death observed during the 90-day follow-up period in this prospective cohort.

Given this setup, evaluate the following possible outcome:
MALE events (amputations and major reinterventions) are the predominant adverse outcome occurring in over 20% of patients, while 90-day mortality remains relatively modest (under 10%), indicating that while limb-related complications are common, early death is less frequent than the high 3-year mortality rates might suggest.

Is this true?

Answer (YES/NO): NO